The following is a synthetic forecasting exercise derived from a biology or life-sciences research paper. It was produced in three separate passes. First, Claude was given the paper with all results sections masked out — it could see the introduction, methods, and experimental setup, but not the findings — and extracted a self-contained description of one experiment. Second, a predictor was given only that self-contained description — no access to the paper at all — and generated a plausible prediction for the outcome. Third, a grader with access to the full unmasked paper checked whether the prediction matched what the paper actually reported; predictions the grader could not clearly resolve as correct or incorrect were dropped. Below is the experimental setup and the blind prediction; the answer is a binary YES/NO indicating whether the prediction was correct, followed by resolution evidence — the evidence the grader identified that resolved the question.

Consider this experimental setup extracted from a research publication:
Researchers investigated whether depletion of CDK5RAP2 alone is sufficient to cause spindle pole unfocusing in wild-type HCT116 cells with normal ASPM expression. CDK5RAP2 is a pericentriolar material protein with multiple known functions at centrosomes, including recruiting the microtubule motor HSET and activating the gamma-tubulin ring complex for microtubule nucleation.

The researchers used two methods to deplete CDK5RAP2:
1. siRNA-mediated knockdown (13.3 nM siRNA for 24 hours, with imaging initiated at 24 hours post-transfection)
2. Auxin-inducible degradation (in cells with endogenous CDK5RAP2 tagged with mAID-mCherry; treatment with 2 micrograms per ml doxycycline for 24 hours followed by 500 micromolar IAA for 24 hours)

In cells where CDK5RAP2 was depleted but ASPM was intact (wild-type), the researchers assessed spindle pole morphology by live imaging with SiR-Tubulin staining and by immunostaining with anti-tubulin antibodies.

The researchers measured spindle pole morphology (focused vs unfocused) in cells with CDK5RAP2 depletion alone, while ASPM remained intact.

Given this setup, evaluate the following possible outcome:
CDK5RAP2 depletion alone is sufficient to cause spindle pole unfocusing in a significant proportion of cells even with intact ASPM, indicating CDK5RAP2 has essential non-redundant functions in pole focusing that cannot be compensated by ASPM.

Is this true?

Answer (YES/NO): NO